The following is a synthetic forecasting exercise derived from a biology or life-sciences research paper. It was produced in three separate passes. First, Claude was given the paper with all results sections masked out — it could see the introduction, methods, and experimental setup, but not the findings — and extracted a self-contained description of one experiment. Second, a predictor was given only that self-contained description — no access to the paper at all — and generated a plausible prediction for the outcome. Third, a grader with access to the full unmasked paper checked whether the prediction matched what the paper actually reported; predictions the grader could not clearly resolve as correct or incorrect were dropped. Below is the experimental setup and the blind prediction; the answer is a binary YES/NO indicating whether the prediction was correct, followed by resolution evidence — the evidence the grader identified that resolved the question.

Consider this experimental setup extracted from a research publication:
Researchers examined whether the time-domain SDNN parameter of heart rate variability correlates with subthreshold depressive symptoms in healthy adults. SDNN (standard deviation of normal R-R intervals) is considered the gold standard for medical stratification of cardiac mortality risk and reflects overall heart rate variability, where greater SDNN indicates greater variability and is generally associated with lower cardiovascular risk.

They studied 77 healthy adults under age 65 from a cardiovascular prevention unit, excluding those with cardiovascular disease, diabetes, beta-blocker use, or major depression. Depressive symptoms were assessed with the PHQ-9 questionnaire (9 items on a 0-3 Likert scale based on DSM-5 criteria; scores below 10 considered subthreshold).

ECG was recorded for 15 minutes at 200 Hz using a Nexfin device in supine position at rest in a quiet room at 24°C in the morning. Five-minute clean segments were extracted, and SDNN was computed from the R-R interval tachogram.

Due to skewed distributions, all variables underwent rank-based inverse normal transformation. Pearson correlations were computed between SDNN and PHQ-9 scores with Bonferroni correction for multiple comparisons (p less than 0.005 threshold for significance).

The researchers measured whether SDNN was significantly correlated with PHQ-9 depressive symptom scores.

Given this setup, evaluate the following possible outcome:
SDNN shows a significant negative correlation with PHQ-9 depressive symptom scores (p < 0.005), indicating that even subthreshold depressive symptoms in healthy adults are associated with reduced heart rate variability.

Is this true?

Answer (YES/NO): NO